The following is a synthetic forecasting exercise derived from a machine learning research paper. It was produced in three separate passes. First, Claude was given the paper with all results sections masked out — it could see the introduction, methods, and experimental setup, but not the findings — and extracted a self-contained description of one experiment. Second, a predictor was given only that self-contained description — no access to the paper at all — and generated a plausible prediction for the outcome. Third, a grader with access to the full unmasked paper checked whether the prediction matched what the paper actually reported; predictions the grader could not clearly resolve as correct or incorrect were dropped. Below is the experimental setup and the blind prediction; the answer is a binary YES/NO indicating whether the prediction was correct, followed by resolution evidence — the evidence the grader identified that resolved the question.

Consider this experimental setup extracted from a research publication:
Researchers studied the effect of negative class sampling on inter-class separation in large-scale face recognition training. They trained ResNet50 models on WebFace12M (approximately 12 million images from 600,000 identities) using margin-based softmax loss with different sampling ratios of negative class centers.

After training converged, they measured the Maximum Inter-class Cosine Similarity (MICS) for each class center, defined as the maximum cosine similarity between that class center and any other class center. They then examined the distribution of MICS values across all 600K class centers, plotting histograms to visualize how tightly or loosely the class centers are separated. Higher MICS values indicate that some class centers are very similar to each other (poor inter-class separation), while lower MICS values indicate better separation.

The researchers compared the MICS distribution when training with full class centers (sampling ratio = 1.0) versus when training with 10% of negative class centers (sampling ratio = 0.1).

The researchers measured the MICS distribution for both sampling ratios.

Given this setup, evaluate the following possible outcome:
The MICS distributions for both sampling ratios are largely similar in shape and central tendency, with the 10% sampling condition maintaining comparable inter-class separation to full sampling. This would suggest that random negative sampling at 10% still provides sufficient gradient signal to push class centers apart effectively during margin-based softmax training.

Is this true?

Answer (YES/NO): NO